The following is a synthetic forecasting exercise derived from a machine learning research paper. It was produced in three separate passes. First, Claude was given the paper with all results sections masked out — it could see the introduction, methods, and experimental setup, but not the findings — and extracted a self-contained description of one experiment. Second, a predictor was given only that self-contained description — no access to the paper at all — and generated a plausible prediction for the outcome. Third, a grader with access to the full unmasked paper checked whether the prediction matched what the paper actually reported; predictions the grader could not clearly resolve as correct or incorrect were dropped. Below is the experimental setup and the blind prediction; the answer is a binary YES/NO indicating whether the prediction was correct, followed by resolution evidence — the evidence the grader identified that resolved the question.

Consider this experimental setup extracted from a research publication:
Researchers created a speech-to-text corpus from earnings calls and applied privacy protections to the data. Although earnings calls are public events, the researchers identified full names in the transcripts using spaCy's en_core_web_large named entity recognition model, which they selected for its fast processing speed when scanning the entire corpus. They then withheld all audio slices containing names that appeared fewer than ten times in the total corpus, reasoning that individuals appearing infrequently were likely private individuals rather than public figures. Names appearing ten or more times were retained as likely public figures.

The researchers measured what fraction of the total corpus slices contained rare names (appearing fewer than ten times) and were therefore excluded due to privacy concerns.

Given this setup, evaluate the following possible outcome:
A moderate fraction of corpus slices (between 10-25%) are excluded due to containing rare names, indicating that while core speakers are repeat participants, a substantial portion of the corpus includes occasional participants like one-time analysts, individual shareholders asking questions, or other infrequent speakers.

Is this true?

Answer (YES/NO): NO